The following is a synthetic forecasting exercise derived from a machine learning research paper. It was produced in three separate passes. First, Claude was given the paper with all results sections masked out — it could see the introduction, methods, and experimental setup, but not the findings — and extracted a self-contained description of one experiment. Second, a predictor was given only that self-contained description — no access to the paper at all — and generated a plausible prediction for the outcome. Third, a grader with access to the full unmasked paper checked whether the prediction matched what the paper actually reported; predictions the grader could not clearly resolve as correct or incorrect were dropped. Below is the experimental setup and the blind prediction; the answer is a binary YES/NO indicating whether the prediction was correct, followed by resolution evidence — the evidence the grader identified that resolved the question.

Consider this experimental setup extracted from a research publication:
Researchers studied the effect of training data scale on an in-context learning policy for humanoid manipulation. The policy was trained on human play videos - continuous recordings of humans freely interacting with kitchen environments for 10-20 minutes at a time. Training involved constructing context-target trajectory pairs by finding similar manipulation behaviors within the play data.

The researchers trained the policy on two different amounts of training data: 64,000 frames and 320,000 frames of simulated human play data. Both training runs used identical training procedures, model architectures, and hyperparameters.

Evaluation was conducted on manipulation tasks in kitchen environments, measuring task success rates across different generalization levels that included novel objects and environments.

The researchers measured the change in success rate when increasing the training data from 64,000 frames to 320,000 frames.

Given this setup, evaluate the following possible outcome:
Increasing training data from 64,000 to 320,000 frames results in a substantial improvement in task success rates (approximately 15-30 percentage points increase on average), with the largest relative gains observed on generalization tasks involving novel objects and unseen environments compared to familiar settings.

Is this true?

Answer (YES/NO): NO